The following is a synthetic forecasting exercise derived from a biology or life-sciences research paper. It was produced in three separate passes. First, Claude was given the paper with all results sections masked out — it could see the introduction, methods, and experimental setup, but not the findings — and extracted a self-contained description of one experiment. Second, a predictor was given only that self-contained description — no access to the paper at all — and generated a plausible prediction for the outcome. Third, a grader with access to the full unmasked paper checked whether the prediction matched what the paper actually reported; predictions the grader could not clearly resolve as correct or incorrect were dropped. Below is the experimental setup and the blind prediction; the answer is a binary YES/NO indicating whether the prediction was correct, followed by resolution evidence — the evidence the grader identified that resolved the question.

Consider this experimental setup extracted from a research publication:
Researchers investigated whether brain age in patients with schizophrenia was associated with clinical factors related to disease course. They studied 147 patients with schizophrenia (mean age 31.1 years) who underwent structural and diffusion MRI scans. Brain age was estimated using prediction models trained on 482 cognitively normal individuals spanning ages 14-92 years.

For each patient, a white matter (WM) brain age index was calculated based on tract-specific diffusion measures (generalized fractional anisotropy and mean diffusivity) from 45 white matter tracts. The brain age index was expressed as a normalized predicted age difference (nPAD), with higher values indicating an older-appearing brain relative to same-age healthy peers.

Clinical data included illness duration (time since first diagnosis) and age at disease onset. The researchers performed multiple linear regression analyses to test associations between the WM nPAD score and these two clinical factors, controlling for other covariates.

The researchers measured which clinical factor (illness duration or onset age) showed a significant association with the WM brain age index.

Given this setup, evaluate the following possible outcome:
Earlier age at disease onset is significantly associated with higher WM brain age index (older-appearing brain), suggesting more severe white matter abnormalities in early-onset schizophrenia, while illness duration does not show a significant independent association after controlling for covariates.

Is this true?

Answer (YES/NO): YES